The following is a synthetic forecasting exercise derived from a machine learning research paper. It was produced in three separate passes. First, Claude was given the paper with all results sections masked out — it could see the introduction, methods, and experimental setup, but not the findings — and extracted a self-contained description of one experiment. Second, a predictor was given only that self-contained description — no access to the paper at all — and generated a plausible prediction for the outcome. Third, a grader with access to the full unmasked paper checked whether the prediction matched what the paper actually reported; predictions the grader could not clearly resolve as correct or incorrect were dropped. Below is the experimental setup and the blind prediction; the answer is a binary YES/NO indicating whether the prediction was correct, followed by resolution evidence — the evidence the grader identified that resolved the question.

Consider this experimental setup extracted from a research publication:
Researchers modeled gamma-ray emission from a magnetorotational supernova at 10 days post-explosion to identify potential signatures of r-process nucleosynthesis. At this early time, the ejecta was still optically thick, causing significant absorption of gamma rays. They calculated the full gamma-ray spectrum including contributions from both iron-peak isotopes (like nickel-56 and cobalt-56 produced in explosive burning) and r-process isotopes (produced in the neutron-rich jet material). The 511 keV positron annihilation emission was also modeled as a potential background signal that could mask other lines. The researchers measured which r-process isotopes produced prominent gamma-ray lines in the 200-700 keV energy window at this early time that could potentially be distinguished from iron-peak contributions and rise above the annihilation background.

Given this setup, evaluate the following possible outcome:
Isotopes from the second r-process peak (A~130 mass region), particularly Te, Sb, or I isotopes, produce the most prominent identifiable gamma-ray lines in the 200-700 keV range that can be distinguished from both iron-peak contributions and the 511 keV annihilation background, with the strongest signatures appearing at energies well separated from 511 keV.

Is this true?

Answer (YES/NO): YES